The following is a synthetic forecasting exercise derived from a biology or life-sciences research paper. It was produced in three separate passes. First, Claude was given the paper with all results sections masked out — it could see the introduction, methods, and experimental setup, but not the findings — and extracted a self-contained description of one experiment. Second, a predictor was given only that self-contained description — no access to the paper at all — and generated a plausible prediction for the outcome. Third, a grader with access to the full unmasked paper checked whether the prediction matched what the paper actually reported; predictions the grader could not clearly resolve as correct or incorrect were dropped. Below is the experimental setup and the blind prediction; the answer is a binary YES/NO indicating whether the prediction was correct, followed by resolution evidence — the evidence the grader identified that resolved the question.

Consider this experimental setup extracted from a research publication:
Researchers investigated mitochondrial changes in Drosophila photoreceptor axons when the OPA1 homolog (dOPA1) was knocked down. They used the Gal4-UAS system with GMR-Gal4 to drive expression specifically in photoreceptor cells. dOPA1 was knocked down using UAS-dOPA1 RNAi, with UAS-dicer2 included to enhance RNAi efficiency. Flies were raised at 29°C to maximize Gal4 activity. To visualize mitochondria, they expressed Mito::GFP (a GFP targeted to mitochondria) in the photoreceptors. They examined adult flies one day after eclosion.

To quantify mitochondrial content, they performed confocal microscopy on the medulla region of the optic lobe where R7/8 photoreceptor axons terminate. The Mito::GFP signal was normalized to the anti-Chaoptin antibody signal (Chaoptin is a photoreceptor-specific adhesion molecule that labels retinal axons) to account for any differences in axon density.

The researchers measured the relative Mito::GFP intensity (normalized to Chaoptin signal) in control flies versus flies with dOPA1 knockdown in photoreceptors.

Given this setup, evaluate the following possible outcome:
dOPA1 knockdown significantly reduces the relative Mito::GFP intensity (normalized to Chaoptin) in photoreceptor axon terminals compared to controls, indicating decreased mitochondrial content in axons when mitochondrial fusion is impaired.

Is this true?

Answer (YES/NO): YES